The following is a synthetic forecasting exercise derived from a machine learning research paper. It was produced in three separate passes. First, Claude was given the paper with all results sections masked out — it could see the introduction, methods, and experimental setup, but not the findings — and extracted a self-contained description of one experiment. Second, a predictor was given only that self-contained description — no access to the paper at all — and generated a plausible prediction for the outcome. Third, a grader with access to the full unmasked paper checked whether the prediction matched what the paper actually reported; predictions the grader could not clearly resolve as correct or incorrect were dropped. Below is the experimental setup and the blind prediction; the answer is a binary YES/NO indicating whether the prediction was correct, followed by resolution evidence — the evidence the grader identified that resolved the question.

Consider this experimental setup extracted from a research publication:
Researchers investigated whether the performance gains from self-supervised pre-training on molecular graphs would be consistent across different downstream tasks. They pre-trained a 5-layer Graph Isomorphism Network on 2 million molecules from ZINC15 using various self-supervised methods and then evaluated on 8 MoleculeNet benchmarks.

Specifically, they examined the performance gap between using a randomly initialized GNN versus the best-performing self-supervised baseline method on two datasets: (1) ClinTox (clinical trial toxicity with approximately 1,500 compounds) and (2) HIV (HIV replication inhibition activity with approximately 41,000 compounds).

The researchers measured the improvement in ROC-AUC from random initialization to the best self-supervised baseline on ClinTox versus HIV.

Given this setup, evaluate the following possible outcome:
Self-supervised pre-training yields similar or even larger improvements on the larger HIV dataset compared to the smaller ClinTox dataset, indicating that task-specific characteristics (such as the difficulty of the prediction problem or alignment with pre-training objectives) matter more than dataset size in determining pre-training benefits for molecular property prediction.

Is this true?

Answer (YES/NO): NO